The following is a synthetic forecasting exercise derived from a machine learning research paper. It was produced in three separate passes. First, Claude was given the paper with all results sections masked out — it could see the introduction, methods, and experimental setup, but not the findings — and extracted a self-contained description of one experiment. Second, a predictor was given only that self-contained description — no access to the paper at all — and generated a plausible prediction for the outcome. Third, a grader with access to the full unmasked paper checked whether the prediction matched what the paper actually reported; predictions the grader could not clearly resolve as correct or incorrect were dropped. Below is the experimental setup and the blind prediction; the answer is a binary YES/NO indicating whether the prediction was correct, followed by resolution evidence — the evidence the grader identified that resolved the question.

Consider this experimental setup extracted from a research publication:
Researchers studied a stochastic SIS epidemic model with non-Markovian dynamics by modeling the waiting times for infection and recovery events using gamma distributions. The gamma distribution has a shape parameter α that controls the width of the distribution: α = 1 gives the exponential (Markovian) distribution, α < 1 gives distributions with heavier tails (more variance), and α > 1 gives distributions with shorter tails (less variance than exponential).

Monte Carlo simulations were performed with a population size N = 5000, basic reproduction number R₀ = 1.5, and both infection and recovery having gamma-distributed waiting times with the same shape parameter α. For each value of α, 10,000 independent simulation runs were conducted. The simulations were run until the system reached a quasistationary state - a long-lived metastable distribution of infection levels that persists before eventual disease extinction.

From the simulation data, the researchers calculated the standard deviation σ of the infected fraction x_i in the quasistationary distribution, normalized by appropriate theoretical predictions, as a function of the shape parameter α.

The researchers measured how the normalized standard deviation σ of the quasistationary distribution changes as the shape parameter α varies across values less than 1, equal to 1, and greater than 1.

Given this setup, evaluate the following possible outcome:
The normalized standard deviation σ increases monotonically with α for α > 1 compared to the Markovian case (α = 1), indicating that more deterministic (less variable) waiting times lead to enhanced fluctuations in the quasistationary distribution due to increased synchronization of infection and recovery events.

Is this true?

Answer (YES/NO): NO